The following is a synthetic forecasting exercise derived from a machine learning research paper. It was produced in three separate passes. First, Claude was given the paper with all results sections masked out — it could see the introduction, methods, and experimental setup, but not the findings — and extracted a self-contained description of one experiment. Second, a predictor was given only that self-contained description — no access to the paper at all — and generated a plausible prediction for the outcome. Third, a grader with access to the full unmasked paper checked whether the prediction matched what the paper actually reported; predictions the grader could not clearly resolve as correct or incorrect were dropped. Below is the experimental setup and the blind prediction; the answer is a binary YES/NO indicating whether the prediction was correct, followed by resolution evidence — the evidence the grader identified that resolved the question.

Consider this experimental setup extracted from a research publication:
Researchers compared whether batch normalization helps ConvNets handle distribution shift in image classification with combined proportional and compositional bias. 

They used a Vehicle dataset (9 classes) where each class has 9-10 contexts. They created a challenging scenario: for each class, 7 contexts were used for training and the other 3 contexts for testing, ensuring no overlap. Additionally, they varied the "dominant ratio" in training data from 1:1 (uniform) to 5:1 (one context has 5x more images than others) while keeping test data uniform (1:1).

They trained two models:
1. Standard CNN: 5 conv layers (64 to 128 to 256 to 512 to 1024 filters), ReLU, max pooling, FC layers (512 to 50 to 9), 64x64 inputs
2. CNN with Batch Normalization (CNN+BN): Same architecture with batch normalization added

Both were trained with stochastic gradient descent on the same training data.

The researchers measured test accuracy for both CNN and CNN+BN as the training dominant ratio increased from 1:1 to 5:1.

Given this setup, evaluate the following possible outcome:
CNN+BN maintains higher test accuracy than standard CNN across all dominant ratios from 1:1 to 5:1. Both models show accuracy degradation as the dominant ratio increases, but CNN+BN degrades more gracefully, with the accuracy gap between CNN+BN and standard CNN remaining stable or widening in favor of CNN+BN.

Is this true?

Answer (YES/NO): NO